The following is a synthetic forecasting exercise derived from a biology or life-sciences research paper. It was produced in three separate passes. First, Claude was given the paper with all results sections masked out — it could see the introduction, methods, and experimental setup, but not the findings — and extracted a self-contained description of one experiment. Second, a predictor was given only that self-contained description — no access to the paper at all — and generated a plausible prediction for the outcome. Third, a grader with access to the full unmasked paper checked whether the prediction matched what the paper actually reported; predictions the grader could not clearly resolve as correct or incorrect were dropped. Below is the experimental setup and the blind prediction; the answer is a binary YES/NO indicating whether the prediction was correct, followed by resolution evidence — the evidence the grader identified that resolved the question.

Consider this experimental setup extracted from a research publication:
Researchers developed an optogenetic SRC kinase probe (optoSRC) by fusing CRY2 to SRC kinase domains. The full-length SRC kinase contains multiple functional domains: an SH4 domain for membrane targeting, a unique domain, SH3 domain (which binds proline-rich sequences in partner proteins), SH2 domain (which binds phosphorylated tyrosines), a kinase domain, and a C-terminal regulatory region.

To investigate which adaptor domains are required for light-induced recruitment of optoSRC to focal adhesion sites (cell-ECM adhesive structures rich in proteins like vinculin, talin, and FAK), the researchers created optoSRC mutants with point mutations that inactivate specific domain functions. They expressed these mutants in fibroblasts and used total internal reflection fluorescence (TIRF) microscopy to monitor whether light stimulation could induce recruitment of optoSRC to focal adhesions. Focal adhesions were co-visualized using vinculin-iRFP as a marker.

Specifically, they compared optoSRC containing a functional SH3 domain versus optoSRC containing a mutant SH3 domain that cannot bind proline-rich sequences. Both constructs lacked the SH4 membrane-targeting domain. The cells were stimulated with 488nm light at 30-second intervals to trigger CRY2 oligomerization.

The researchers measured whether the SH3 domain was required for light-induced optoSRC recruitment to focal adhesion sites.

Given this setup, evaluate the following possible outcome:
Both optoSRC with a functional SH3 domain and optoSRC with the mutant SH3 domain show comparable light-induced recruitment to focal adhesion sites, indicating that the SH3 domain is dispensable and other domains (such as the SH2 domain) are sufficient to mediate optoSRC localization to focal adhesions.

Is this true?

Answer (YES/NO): NO